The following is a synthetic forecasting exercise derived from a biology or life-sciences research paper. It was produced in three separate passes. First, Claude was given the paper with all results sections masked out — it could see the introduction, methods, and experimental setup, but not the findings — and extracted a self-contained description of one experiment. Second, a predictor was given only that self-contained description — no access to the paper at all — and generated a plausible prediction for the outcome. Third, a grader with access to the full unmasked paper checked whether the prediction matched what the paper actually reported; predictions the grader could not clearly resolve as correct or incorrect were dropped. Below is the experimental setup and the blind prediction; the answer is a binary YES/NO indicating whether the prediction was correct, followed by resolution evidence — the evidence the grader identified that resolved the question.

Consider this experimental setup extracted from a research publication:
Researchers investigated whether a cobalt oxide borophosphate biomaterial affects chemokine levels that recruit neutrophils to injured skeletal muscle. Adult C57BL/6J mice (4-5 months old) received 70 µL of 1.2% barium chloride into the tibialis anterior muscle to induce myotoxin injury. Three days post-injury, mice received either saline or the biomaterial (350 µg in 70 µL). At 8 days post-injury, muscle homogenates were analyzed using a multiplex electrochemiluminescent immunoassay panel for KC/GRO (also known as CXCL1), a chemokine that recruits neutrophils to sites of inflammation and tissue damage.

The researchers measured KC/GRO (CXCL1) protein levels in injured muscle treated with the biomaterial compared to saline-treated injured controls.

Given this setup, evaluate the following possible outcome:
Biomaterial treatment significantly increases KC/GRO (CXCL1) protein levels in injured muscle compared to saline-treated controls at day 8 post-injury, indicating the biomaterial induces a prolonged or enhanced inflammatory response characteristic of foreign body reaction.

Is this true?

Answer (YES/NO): NO